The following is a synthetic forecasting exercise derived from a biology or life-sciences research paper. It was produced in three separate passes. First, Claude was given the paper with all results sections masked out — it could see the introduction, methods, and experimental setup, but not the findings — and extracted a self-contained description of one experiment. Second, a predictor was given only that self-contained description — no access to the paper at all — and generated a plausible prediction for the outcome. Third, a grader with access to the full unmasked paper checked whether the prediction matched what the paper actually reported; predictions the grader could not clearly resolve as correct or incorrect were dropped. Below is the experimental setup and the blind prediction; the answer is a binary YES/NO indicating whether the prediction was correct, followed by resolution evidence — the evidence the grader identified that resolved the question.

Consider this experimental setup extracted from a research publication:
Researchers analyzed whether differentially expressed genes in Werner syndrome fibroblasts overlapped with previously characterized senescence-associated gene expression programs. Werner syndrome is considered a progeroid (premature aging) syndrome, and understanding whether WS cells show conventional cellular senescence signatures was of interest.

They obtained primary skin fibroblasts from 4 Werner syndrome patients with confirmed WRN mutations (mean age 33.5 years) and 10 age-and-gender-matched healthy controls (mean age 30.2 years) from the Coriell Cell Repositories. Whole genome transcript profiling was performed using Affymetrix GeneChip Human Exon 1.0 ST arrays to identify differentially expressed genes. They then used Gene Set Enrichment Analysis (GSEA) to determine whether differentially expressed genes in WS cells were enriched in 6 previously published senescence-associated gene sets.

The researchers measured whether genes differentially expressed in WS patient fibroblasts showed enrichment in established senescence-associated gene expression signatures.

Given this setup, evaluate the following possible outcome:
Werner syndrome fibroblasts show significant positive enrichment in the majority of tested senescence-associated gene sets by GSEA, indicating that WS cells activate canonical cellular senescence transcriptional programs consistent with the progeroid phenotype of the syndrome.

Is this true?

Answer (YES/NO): NO